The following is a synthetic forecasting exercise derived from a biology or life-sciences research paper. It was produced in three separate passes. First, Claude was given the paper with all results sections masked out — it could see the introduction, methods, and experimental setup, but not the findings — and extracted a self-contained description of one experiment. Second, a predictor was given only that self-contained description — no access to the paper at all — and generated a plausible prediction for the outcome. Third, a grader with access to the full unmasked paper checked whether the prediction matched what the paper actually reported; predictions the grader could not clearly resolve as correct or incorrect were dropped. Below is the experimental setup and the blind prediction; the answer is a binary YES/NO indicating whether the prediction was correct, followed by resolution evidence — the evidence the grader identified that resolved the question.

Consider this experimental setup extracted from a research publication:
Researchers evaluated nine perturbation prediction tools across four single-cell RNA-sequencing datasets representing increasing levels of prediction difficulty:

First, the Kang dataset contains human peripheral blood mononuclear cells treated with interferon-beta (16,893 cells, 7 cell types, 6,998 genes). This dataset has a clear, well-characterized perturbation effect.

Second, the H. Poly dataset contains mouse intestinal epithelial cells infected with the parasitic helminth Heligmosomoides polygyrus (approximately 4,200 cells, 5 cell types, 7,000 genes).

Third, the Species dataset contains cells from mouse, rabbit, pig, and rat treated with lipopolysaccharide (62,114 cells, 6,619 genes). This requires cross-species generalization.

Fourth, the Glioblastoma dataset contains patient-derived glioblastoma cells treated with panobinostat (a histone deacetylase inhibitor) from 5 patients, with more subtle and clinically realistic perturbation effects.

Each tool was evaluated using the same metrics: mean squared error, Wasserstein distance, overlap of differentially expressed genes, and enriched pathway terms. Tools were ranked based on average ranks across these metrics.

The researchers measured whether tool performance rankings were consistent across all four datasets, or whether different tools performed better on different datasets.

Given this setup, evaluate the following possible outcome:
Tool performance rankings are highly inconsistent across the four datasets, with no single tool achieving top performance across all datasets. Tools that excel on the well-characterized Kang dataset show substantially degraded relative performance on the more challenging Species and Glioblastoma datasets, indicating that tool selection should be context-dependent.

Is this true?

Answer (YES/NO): NO